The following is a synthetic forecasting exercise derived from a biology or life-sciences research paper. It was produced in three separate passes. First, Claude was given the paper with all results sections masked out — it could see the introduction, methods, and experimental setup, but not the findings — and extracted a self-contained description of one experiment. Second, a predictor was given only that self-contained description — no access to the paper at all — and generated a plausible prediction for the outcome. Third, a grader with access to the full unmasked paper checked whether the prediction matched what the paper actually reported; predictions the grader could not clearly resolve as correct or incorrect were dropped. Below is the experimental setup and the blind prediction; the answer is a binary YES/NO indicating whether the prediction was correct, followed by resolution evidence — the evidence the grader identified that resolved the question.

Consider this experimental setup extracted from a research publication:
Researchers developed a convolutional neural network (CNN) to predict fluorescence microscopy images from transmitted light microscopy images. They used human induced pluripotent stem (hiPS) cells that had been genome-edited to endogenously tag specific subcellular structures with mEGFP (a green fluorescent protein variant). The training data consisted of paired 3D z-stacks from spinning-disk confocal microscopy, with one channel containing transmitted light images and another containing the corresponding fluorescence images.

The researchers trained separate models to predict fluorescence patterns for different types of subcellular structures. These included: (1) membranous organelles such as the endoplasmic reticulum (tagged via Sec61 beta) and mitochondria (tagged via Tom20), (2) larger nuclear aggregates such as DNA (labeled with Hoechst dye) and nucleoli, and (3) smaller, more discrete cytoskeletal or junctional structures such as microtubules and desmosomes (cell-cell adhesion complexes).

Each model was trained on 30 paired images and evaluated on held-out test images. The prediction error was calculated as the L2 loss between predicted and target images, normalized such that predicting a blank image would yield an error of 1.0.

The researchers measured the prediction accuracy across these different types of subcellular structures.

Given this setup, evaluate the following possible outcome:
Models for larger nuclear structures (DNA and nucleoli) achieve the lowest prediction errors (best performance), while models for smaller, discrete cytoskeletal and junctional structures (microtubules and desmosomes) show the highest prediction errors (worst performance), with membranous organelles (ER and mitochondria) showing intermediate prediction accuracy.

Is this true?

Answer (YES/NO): NO